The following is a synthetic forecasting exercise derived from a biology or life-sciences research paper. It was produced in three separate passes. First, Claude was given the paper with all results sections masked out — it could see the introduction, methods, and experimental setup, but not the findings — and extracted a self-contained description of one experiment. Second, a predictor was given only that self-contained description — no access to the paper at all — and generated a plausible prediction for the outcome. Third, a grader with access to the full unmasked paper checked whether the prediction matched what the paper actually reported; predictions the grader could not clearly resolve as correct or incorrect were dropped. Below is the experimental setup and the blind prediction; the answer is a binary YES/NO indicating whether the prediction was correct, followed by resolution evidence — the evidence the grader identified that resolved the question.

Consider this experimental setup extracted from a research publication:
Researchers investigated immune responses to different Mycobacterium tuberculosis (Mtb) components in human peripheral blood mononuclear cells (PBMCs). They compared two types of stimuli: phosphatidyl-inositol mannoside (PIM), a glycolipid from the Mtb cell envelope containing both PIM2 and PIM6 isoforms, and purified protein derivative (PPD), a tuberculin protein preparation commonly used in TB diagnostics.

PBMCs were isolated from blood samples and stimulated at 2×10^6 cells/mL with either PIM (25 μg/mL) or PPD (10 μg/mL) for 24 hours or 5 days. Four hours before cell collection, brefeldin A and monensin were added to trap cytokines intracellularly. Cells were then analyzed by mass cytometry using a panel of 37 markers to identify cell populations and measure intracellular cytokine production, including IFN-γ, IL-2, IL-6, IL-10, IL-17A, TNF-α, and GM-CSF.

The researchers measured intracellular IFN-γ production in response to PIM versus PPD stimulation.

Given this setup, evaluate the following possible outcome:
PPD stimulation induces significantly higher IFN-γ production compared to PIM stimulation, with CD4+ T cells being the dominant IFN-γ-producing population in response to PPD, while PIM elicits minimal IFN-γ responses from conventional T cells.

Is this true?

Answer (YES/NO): NO